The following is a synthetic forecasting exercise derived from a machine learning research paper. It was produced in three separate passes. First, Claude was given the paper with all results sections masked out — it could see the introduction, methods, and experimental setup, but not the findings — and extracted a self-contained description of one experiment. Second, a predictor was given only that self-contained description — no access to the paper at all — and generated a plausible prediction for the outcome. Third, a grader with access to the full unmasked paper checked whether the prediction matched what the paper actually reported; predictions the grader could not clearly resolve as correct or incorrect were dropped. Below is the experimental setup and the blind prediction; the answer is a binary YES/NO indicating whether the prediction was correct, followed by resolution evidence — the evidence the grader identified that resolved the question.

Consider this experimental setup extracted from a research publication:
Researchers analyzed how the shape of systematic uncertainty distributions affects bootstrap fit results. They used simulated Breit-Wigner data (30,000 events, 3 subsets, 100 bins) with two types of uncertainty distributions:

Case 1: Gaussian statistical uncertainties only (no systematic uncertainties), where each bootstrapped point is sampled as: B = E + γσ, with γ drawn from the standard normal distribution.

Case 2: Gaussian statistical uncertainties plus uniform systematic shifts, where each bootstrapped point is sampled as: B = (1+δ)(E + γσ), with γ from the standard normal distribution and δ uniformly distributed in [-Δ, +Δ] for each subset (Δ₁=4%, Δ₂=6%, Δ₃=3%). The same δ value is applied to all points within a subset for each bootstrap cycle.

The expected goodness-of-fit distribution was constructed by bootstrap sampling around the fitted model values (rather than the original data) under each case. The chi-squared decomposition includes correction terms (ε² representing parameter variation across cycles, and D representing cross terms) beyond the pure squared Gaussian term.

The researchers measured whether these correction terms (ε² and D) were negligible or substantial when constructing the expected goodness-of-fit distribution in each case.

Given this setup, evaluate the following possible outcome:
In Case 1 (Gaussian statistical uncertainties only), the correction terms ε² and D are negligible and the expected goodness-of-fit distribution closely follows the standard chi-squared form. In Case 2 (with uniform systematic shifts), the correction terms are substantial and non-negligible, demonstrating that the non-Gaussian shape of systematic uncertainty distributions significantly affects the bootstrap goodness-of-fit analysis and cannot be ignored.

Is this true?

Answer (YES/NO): YES